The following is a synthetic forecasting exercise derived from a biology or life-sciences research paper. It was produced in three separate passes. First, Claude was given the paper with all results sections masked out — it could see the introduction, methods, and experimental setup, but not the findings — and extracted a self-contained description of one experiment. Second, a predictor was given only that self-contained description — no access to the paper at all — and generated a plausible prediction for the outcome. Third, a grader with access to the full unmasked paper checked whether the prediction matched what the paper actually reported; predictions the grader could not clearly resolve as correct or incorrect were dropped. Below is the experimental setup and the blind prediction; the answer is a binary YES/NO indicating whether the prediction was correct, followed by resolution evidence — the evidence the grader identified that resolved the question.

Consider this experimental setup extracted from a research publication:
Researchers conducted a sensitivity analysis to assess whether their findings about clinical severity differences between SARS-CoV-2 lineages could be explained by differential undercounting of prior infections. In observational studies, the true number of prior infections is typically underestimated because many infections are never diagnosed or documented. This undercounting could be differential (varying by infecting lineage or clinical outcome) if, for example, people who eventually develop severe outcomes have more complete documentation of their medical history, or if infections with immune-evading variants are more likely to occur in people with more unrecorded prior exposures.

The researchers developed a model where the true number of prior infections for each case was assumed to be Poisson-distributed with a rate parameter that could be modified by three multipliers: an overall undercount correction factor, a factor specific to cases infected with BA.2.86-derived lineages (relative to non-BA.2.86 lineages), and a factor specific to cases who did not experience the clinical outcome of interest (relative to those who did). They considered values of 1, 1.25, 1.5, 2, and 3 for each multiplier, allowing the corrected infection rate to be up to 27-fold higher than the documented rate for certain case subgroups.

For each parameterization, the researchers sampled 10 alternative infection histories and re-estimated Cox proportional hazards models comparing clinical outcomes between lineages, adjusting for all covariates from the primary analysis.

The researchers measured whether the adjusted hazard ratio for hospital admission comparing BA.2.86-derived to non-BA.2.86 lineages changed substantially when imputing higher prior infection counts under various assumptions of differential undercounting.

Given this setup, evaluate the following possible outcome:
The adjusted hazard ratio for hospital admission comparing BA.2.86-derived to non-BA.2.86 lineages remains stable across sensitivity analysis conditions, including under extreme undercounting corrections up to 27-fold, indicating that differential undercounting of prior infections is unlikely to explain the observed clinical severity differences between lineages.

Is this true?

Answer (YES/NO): NO